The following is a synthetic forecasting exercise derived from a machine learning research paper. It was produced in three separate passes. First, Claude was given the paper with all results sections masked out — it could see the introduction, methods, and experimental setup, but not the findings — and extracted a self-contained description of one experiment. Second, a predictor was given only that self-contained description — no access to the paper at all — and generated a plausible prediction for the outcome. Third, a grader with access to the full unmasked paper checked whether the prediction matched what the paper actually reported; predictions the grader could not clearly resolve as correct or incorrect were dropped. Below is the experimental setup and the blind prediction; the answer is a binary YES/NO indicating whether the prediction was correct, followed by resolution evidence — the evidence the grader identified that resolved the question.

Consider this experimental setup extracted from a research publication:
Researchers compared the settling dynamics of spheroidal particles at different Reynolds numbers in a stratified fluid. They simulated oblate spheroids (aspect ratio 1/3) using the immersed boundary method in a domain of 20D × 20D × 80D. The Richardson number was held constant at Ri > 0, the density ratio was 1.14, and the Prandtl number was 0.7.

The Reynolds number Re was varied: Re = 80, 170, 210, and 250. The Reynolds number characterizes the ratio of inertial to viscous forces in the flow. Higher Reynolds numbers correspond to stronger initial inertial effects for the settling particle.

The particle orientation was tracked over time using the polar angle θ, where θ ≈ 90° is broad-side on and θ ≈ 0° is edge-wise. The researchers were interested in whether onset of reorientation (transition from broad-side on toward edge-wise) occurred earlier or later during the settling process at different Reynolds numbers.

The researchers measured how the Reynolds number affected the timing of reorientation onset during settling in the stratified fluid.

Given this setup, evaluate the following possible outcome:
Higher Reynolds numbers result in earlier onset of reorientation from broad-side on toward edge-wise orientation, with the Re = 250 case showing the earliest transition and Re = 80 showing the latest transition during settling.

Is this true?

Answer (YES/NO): NO